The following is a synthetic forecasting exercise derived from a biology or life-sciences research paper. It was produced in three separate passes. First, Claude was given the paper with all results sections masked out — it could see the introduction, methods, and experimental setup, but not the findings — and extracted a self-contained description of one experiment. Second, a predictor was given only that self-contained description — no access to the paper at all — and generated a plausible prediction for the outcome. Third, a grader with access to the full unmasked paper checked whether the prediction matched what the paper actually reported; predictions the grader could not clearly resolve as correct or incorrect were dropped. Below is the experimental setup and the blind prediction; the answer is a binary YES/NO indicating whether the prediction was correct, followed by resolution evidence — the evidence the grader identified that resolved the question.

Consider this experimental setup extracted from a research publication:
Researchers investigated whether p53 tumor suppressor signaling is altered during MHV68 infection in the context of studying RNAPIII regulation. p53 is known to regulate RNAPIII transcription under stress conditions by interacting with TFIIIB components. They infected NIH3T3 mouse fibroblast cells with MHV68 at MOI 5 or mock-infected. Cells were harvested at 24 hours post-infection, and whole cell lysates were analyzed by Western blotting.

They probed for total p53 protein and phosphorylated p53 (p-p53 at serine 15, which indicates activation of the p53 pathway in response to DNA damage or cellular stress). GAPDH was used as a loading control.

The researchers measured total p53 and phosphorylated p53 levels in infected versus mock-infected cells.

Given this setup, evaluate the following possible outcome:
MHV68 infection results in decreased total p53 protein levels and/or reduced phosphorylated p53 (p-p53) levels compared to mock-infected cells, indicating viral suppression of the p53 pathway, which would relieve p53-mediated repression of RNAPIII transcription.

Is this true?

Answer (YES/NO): NO